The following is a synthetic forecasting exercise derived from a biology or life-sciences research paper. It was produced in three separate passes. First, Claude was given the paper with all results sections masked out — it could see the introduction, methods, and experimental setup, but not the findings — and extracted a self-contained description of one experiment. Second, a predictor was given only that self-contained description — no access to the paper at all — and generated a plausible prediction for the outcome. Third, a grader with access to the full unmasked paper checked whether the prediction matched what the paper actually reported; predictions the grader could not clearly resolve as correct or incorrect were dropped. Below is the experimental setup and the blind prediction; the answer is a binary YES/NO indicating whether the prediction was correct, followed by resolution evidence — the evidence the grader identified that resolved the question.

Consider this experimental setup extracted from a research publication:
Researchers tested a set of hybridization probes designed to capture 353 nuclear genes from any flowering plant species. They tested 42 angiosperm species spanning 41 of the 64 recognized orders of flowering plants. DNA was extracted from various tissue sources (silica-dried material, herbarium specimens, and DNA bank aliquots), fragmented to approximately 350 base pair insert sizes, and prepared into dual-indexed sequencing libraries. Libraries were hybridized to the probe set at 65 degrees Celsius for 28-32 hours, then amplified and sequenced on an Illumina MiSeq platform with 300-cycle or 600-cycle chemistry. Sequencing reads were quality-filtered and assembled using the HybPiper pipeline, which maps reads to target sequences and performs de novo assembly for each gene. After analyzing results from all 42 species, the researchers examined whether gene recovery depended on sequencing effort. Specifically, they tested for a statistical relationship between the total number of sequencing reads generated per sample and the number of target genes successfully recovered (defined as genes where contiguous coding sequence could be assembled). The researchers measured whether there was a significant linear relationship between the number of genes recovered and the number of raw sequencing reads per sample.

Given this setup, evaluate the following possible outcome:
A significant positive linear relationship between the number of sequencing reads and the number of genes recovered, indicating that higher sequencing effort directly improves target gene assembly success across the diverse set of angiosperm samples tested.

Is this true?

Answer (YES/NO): NO